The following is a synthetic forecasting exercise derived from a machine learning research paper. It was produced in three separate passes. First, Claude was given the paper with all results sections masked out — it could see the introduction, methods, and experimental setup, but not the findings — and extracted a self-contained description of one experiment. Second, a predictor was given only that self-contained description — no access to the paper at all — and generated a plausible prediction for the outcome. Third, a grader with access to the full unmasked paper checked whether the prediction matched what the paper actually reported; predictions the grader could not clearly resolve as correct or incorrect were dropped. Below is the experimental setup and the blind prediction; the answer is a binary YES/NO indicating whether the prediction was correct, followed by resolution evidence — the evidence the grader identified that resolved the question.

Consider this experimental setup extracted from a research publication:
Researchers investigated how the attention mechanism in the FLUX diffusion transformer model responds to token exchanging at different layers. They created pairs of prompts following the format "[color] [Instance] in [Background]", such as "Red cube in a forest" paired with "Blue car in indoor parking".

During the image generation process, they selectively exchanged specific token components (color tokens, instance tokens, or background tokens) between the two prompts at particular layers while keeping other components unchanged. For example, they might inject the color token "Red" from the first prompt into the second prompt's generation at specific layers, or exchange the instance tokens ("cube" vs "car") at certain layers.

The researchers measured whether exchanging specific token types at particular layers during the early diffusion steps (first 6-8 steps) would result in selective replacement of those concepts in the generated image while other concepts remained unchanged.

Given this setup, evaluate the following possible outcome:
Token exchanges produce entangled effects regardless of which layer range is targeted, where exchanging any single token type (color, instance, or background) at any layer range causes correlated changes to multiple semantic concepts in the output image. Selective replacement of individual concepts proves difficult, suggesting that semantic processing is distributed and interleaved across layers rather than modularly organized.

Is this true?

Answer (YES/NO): NO